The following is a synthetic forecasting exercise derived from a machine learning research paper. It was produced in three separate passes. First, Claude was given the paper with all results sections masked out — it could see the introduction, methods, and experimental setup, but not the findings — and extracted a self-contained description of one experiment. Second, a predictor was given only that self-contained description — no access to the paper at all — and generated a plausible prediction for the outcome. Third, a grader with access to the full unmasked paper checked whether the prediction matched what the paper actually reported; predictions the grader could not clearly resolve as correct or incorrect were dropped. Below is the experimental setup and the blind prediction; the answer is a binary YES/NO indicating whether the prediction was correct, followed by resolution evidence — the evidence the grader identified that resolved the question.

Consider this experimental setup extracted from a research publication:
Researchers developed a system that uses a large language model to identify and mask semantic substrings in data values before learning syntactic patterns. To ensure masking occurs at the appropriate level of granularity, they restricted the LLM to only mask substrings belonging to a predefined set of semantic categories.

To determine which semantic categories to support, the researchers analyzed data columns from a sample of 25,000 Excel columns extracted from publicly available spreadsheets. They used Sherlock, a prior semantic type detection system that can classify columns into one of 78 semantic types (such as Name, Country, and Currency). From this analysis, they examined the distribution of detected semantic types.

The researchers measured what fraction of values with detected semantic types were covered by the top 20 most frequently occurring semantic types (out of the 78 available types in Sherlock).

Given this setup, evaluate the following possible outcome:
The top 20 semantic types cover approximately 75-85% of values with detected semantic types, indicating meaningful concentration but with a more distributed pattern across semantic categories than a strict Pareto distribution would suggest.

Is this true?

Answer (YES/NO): NO